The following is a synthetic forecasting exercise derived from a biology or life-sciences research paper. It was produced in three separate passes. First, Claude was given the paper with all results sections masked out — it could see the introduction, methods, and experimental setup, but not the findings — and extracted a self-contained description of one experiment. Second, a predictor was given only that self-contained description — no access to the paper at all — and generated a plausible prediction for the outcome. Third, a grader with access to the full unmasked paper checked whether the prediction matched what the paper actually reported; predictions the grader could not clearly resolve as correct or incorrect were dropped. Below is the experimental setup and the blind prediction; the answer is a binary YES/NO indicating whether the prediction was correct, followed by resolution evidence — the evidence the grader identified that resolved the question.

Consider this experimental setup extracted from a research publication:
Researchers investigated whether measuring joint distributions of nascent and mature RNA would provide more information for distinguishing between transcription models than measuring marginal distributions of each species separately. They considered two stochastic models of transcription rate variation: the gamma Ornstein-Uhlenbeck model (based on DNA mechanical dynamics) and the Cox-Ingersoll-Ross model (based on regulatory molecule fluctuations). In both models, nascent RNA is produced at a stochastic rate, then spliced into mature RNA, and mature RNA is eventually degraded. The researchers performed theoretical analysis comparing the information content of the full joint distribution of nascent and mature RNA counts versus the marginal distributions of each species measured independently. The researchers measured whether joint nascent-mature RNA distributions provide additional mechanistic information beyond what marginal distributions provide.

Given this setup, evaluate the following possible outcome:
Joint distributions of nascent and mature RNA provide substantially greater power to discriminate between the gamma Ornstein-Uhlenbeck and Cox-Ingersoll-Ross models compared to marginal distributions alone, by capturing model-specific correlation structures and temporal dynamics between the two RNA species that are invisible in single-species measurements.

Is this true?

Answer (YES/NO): NO